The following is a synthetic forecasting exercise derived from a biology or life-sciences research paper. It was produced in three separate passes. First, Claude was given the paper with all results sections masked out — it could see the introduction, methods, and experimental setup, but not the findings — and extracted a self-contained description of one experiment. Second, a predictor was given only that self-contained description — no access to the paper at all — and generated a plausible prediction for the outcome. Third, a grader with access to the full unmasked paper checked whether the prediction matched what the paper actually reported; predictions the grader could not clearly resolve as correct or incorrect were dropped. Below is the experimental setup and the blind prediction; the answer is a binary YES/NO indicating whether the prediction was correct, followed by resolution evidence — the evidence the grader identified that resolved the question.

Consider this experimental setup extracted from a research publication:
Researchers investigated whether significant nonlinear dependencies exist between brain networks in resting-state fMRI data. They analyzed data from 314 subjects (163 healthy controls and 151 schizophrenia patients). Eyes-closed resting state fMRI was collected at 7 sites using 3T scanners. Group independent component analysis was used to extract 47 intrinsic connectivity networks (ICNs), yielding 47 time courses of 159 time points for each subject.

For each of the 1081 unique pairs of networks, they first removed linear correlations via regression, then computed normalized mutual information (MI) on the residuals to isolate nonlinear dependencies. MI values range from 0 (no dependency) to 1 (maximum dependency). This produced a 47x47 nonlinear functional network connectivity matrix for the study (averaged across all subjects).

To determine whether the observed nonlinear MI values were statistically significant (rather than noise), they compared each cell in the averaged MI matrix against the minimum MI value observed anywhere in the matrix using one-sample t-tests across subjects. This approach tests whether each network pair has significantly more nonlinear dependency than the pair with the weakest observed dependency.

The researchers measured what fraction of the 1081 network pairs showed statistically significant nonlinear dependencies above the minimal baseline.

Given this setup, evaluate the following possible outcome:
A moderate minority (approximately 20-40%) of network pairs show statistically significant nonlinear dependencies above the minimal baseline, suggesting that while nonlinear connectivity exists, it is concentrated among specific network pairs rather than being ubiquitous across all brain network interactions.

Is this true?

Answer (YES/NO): NO